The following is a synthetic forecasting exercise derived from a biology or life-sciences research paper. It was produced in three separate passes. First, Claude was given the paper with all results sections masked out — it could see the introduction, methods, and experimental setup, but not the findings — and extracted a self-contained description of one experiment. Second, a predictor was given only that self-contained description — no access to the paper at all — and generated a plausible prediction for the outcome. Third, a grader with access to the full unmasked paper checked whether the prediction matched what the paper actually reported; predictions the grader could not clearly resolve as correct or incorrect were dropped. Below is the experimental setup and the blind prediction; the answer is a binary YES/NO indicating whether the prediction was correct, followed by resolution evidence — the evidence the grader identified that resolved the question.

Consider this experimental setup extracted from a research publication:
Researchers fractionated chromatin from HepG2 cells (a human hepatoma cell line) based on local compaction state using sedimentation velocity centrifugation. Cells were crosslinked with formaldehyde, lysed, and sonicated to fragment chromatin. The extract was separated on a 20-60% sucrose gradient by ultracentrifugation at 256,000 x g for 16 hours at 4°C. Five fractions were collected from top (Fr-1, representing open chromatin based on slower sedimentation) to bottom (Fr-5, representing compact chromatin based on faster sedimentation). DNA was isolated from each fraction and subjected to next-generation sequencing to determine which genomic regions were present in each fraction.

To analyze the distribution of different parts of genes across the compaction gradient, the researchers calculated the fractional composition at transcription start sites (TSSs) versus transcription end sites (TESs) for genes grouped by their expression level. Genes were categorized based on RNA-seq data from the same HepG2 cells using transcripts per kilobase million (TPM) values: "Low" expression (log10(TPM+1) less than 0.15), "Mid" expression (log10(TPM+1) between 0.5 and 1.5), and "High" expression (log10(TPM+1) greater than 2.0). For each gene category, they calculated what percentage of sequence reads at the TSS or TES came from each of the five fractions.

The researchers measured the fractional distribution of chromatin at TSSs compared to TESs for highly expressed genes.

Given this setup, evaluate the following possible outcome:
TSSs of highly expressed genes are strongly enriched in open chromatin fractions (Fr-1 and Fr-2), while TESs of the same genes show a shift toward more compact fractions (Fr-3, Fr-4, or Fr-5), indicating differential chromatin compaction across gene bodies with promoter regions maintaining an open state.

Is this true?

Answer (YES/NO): NO